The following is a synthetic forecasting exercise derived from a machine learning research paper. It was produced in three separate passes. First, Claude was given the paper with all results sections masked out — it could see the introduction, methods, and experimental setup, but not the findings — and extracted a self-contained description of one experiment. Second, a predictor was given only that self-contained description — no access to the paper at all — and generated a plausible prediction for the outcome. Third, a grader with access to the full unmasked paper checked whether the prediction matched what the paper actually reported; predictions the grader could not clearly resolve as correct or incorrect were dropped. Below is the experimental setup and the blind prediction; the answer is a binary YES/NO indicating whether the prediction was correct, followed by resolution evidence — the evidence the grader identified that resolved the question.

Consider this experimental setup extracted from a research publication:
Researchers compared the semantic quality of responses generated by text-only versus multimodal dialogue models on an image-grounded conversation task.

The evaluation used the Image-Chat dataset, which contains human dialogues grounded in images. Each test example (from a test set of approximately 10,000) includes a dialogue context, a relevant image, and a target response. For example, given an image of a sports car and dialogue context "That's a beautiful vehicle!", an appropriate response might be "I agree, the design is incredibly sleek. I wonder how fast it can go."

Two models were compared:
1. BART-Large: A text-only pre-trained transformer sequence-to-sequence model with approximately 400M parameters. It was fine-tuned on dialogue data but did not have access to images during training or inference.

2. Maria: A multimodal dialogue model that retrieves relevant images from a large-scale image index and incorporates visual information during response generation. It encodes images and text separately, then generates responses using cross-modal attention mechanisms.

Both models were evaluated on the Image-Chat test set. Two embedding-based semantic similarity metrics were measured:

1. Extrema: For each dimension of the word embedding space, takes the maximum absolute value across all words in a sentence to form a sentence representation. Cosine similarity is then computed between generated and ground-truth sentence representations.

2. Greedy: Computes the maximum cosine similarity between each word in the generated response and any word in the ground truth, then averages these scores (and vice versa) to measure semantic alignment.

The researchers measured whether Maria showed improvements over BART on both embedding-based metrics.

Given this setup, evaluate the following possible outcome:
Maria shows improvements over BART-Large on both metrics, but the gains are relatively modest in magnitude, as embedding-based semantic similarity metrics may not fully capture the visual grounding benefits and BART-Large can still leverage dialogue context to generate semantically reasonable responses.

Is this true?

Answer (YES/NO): YES